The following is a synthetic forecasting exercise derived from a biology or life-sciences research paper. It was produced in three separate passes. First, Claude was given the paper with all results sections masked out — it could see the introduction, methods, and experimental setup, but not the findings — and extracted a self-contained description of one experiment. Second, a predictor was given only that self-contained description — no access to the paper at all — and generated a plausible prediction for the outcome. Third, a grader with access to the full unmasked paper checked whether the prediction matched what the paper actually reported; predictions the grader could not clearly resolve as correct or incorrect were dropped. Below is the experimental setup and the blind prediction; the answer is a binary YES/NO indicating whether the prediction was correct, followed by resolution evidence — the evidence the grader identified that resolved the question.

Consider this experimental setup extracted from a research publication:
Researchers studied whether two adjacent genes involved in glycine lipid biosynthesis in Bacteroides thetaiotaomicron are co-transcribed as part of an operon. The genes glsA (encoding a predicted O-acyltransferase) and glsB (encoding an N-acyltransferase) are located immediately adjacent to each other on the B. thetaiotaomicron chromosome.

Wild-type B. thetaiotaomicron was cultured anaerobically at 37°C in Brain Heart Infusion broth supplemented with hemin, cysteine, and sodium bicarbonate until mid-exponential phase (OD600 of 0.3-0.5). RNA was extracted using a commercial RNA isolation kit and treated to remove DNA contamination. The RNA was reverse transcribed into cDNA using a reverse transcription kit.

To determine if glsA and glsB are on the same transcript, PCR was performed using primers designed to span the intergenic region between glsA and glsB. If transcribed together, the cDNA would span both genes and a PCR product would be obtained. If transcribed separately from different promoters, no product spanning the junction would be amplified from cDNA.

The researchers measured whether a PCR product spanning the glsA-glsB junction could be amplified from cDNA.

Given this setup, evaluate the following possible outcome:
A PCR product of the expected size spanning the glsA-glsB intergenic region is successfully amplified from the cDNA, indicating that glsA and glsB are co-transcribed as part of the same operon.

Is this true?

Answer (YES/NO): NO